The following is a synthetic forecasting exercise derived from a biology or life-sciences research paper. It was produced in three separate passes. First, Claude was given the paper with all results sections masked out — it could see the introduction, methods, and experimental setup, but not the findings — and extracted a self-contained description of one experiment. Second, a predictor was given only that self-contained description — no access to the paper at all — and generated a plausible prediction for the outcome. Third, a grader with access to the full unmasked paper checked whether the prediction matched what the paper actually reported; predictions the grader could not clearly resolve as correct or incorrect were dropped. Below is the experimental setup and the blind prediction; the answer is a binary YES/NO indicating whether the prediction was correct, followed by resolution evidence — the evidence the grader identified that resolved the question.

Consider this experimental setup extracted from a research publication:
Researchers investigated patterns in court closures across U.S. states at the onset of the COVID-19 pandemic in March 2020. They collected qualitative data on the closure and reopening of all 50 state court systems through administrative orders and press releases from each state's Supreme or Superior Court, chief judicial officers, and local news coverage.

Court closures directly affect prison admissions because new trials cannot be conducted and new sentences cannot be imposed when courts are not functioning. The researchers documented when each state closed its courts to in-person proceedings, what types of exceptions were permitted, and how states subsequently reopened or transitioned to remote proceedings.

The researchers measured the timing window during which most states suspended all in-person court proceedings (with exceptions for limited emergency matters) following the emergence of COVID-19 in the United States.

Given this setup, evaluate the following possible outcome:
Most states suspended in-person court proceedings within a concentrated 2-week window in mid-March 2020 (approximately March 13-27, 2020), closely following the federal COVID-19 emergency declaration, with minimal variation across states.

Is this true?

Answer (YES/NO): NO